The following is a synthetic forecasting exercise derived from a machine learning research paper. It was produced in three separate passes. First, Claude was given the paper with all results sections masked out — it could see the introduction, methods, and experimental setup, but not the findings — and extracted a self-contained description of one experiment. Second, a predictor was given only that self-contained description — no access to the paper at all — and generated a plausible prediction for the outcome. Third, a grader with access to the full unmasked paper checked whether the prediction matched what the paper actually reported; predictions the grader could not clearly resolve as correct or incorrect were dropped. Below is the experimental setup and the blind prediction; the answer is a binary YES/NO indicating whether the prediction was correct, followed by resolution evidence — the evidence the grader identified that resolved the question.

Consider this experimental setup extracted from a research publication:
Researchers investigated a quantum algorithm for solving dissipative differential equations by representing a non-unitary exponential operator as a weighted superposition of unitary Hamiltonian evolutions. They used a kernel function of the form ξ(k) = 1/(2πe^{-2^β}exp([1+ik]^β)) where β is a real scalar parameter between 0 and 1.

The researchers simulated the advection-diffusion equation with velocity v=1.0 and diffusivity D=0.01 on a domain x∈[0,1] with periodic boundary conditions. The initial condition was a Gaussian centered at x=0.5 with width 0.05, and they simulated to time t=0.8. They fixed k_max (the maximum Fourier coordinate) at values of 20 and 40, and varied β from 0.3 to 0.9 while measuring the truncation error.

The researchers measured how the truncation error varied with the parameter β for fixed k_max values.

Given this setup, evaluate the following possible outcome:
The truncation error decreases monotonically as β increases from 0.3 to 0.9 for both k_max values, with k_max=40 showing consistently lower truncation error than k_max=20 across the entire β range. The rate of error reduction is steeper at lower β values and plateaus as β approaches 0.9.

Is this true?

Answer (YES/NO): NO